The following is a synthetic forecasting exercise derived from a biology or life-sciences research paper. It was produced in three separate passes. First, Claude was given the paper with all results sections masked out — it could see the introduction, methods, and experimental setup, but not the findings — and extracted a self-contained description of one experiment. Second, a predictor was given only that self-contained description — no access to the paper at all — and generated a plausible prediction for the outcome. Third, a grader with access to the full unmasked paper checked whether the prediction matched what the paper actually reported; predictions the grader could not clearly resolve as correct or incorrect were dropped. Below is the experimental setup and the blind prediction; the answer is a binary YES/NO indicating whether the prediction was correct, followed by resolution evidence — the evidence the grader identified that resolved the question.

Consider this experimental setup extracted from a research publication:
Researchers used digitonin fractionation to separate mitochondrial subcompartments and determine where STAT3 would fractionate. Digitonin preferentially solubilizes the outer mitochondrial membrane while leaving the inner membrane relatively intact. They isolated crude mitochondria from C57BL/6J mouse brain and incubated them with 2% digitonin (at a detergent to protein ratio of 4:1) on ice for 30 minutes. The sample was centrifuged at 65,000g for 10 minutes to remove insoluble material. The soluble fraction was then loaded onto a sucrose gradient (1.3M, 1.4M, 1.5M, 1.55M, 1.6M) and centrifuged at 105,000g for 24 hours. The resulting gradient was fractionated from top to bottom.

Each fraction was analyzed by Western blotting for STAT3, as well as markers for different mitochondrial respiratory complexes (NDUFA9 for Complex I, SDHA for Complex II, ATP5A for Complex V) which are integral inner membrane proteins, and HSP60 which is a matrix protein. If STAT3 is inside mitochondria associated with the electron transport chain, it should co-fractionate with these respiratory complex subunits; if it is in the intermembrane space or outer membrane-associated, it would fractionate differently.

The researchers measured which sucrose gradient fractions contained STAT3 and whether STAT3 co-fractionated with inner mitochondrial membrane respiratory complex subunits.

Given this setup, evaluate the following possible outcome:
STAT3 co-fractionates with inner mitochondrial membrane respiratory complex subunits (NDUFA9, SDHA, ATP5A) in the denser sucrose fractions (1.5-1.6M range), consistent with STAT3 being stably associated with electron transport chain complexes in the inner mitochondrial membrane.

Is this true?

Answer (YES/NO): NO